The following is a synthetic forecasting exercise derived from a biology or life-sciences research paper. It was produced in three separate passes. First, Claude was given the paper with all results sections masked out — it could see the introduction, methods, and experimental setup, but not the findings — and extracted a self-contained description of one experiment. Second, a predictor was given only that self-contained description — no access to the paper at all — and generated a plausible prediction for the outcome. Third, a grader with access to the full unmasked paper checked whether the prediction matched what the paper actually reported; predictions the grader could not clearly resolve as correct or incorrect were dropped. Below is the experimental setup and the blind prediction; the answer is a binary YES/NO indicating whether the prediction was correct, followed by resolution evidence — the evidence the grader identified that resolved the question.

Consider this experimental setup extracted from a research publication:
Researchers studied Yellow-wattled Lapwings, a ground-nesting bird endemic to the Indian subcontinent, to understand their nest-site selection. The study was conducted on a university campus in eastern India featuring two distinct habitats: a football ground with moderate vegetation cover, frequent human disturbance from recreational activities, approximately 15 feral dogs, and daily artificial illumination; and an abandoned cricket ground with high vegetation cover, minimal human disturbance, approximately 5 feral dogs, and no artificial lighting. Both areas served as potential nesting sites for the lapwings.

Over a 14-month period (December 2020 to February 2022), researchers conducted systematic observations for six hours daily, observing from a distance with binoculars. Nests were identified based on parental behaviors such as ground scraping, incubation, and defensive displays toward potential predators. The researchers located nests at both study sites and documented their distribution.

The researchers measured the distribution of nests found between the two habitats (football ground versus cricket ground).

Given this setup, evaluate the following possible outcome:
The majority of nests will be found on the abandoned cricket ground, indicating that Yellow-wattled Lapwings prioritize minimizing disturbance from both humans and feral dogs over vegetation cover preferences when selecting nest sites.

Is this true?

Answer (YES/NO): NO